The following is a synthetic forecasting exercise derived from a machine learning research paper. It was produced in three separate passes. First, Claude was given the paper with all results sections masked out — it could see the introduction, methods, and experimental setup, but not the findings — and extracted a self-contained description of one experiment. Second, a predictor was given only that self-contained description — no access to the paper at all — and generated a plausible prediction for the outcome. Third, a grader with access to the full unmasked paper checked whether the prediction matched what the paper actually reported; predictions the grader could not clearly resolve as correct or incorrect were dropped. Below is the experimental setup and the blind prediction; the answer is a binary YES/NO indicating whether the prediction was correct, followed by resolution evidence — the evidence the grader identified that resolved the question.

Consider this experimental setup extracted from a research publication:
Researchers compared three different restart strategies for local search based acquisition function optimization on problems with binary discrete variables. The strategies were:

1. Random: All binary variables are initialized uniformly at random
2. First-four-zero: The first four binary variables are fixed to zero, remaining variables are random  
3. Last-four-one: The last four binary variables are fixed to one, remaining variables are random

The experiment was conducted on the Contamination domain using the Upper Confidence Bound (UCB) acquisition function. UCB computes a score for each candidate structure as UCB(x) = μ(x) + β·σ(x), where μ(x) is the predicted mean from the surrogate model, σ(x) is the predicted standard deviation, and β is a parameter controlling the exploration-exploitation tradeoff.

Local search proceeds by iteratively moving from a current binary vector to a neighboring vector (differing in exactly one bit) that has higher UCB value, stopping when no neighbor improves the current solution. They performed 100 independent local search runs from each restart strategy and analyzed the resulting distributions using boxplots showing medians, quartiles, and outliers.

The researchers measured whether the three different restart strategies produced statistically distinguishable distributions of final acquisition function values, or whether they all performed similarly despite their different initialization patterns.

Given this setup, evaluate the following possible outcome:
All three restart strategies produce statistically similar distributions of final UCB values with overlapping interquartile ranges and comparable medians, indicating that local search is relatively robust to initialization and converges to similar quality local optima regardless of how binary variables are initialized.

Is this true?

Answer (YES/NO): NO